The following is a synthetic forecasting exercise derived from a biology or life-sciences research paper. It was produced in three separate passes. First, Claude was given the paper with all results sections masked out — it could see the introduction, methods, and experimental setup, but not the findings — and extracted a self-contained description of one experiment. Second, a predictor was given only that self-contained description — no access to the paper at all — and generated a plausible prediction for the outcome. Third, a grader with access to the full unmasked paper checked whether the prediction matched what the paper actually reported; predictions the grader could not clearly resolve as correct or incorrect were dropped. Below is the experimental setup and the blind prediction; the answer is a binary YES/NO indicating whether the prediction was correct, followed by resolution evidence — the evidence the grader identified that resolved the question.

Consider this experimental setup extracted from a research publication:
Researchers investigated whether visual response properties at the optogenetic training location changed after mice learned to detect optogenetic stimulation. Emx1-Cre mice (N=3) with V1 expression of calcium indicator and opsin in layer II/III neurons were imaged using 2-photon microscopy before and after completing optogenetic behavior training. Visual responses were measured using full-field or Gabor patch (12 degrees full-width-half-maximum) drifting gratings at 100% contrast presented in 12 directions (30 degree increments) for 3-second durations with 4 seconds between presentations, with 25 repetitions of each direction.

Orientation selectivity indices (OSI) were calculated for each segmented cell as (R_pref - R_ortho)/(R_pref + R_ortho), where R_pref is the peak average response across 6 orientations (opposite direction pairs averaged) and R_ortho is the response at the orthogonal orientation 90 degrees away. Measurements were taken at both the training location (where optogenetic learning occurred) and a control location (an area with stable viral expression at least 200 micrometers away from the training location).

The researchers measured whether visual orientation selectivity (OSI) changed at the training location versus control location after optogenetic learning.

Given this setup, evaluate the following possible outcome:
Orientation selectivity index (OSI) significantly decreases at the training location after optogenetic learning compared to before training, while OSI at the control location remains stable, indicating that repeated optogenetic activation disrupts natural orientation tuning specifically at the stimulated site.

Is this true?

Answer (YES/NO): NO